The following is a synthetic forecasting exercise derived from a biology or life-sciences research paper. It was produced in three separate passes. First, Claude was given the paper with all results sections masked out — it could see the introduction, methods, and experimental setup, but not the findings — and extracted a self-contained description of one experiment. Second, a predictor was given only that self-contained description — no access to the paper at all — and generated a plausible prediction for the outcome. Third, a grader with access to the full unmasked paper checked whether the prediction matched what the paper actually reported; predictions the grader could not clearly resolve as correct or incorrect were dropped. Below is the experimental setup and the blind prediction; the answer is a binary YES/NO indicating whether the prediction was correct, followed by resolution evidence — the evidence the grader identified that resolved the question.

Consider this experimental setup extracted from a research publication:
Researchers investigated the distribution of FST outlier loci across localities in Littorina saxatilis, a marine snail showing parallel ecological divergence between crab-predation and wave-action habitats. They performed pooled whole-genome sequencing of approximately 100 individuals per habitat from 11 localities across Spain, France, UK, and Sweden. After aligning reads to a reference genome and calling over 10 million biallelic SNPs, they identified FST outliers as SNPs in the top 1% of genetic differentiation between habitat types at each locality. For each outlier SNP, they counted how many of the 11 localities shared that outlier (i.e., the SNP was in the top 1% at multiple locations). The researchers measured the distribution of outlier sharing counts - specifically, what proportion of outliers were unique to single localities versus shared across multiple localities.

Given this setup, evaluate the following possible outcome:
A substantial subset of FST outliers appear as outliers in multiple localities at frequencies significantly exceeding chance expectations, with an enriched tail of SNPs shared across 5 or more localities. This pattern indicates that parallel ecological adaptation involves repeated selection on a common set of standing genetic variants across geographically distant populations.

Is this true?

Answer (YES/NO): NO